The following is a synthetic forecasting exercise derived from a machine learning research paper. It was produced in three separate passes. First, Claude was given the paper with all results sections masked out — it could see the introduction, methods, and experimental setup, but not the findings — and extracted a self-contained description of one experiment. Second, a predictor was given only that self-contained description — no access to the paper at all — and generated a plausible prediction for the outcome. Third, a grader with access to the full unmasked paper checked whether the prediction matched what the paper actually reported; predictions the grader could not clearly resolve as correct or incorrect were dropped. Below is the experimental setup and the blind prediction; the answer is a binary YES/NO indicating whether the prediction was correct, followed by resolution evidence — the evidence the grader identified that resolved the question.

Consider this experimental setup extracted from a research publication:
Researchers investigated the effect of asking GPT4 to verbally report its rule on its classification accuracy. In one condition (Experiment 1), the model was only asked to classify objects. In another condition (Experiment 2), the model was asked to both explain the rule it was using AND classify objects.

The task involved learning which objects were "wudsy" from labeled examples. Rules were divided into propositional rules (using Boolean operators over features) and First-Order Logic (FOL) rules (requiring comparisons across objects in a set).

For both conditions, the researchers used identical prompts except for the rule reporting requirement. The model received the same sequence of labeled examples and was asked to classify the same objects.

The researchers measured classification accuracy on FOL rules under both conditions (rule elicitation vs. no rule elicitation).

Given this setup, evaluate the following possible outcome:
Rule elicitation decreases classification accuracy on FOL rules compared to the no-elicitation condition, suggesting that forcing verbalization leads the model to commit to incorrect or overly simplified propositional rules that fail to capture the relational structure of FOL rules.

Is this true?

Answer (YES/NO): YES